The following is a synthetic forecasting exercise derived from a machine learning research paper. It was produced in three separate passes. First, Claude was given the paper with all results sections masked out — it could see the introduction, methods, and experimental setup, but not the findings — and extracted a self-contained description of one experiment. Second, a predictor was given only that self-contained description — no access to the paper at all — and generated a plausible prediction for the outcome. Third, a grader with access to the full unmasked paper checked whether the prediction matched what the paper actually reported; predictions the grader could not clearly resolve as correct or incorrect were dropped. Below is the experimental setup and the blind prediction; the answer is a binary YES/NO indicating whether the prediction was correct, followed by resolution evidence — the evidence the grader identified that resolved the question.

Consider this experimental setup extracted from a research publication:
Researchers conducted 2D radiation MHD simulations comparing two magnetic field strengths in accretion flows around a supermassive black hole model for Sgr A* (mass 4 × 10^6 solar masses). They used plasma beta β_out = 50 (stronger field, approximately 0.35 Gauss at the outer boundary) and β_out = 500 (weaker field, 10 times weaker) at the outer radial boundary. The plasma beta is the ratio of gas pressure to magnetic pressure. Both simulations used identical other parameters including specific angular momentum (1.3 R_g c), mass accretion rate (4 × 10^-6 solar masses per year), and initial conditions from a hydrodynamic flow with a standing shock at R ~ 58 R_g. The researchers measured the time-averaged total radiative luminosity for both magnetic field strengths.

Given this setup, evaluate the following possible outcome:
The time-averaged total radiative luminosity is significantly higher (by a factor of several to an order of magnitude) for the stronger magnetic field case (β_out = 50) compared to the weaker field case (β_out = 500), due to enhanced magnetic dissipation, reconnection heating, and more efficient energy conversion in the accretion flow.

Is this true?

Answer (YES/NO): NO